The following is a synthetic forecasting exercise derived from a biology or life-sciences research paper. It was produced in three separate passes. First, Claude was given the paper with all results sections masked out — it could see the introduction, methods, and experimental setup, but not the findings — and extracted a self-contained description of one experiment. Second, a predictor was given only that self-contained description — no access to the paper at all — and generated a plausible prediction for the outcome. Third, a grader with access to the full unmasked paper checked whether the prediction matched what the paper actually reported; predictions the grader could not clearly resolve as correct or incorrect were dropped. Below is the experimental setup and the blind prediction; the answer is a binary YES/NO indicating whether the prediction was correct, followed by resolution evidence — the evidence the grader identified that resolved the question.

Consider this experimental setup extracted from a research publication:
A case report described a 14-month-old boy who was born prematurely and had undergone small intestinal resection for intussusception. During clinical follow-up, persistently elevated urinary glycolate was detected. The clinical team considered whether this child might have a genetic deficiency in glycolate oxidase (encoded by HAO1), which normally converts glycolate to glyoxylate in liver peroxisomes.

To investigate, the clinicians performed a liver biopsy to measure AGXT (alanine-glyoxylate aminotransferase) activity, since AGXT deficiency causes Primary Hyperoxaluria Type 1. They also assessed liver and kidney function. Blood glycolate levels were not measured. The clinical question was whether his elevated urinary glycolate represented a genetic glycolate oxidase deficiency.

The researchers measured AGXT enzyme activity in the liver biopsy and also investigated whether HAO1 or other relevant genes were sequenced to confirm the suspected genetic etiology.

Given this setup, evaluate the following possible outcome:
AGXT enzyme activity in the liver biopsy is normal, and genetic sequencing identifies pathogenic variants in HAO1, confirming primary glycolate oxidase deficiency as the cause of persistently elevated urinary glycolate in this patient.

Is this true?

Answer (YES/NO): NO